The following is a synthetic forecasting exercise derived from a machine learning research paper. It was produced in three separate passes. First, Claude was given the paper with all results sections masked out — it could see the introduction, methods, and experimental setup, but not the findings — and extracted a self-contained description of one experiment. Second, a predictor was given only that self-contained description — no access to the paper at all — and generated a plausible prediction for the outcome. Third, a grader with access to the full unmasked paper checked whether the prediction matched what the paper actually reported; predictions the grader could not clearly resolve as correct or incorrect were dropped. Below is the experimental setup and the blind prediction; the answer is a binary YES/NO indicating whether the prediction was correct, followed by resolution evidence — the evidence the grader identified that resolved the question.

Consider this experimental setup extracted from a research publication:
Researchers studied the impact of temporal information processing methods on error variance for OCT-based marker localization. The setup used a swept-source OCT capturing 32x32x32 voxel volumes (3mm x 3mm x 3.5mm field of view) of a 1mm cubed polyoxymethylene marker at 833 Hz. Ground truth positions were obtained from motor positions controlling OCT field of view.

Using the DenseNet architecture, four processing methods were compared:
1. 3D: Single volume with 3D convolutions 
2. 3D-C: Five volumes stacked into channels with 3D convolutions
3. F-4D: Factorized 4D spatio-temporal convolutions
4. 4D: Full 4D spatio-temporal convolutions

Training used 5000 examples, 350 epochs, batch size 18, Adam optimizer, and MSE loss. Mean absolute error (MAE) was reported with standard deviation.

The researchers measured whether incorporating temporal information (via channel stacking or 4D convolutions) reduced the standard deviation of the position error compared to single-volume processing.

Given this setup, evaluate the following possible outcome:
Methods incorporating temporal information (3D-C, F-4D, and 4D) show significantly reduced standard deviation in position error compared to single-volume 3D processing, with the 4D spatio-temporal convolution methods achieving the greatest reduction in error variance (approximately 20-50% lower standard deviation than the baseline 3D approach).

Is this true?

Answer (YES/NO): YES